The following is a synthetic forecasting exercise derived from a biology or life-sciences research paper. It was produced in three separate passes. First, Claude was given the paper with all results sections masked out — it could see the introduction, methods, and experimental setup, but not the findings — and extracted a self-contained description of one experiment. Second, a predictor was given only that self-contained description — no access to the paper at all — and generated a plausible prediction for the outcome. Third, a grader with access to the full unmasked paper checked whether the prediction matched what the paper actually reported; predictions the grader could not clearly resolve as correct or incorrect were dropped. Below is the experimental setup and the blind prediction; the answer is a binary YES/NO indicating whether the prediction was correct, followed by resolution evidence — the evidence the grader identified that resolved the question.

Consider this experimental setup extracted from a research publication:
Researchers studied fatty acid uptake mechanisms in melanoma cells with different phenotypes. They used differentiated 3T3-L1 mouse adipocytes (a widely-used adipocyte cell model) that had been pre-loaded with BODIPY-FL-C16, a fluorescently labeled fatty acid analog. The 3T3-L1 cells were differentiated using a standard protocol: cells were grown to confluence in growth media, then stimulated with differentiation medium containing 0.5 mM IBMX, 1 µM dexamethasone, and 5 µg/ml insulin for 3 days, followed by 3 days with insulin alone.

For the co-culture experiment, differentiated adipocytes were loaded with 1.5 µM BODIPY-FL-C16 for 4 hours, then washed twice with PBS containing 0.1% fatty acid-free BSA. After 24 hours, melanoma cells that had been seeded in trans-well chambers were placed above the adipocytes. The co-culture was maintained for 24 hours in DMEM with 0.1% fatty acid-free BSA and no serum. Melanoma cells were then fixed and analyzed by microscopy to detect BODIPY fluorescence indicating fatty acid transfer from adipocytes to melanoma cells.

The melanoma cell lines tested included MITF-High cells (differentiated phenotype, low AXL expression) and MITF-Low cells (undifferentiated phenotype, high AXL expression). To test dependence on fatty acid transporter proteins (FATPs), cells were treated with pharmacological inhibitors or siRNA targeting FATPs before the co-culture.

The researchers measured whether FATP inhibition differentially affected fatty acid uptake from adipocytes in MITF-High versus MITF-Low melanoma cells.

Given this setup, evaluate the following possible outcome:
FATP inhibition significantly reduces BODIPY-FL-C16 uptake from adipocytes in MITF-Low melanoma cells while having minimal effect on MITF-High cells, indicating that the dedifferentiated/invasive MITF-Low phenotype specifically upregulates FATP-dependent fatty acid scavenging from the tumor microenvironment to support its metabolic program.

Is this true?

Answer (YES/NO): NO